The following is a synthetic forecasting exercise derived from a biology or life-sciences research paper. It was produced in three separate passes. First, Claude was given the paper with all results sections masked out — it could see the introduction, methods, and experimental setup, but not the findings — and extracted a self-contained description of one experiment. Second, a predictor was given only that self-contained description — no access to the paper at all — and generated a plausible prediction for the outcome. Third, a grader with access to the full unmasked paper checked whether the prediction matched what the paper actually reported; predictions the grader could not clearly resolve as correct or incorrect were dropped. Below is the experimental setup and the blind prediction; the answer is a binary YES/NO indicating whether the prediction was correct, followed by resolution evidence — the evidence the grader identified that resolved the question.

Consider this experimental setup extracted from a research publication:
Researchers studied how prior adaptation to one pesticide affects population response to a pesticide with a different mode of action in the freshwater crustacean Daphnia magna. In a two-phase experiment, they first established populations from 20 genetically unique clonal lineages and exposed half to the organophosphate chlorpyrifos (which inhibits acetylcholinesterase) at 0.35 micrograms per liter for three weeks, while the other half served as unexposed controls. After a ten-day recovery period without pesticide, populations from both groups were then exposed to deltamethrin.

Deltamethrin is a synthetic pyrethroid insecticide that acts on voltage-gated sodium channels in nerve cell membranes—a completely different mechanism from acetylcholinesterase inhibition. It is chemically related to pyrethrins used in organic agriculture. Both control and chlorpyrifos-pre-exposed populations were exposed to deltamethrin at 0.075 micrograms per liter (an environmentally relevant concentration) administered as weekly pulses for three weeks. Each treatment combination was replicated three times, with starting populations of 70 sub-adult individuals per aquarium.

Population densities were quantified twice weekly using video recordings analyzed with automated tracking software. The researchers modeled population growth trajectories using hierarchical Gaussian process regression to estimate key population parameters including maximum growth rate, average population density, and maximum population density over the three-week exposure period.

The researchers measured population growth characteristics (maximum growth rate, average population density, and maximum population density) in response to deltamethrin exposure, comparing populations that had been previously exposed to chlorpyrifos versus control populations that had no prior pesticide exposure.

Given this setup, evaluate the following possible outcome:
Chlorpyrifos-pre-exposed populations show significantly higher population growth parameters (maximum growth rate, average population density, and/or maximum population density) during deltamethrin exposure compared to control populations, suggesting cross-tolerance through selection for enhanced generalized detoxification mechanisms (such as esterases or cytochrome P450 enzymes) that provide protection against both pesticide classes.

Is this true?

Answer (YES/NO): NO